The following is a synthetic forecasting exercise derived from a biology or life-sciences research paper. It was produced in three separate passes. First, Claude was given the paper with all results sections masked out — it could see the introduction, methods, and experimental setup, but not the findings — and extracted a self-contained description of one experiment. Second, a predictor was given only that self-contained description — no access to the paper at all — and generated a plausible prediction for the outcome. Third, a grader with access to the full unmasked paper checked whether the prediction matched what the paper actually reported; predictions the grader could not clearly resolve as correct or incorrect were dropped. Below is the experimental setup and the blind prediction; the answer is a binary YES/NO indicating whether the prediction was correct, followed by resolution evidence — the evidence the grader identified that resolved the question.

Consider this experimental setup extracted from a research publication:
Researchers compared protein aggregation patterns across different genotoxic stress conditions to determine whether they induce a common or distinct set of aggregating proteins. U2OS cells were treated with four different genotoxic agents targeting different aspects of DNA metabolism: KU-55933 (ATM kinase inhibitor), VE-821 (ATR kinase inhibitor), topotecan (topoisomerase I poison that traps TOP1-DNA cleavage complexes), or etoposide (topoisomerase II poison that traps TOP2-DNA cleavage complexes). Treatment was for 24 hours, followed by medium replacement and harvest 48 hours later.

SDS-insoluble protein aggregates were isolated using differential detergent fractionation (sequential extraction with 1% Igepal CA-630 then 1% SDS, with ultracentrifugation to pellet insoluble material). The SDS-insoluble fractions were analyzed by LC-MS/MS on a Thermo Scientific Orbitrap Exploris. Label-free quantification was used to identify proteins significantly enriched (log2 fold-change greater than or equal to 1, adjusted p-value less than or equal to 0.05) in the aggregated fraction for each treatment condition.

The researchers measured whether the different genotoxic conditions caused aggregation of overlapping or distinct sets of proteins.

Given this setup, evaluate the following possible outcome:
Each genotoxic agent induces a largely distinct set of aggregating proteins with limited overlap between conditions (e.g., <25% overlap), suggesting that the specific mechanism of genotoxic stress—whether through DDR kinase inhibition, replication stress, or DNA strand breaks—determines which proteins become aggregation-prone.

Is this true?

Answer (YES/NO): NO